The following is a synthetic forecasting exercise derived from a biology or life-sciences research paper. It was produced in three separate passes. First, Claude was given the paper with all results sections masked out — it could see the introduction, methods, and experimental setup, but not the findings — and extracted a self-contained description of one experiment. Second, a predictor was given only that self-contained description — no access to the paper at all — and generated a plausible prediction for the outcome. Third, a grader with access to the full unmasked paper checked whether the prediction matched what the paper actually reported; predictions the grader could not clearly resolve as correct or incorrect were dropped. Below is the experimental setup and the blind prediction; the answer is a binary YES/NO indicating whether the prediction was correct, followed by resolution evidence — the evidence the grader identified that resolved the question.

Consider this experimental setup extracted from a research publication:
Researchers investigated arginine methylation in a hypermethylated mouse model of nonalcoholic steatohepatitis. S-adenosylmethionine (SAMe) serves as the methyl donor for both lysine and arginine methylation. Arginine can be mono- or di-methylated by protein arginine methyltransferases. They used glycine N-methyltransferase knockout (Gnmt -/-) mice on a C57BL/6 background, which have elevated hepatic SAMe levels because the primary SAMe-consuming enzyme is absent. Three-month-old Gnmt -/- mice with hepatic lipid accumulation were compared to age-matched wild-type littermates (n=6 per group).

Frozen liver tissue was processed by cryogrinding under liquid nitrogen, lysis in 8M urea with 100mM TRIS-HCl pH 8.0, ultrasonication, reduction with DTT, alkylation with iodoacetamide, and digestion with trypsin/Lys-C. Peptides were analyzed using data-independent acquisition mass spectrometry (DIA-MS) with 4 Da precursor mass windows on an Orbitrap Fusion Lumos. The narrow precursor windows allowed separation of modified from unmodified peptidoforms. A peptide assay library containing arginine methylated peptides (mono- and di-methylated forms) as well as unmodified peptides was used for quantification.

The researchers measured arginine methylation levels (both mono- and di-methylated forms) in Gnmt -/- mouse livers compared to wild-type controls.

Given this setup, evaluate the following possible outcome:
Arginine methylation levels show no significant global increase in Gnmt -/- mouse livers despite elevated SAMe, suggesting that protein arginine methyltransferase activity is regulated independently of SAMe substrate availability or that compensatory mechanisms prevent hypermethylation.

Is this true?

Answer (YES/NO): NO